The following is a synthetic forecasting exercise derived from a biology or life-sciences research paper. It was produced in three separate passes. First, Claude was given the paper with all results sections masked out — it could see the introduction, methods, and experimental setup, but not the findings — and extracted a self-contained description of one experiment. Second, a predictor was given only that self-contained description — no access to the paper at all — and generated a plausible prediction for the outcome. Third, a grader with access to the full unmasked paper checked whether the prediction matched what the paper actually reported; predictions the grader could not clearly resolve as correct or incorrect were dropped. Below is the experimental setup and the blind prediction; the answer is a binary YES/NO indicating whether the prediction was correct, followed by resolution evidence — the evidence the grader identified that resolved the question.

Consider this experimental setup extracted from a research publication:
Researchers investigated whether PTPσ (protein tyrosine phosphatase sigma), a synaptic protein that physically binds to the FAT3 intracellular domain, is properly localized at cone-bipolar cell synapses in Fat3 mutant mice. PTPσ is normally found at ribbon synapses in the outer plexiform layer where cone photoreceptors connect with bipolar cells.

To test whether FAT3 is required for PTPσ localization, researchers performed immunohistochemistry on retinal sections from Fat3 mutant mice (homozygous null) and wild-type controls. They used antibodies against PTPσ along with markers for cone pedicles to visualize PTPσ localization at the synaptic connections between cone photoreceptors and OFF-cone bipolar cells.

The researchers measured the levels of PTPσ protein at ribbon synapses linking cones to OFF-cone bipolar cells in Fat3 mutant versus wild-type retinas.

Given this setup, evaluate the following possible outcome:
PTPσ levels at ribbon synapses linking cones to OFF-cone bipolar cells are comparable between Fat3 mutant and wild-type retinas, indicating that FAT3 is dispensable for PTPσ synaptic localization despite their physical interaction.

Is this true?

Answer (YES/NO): NO